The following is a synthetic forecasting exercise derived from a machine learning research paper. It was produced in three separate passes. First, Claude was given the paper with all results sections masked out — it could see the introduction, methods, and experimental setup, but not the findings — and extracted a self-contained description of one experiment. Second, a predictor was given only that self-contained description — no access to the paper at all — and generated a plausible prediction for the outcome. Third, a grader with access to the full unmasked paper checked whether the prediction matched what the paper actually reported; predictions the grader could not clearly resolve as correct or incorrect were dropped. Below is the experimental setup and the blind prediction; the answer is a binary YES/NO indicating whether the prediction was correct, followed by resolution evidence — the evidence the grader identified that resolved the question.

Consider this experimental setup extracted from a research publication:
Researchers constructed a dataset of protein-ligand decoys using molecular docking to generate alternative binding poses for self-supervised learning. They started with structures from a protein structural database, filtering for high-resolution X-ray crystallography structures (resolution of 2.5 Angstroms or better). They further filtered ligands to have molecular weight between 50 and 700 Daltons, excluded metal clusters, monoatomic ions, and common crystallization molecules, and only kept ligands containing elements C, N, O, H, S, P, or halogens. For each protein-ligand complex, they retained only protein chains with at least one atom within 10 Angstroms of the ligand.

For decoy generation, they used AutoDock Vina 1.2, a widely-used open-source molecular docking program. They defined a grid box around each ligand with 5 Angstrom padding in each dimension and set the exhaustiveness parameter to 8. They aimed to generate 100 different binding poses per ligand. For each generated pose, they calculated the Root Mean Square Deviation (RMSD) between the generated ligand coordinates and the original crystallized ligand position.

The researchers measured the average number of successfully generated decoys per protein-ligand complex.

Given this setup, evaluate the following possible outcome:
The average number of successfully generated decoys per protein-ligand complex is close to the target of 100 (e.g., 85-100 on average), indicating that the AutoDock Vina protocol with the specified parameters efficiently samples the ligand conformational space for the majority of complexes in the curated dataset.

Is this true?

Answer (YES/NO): YES